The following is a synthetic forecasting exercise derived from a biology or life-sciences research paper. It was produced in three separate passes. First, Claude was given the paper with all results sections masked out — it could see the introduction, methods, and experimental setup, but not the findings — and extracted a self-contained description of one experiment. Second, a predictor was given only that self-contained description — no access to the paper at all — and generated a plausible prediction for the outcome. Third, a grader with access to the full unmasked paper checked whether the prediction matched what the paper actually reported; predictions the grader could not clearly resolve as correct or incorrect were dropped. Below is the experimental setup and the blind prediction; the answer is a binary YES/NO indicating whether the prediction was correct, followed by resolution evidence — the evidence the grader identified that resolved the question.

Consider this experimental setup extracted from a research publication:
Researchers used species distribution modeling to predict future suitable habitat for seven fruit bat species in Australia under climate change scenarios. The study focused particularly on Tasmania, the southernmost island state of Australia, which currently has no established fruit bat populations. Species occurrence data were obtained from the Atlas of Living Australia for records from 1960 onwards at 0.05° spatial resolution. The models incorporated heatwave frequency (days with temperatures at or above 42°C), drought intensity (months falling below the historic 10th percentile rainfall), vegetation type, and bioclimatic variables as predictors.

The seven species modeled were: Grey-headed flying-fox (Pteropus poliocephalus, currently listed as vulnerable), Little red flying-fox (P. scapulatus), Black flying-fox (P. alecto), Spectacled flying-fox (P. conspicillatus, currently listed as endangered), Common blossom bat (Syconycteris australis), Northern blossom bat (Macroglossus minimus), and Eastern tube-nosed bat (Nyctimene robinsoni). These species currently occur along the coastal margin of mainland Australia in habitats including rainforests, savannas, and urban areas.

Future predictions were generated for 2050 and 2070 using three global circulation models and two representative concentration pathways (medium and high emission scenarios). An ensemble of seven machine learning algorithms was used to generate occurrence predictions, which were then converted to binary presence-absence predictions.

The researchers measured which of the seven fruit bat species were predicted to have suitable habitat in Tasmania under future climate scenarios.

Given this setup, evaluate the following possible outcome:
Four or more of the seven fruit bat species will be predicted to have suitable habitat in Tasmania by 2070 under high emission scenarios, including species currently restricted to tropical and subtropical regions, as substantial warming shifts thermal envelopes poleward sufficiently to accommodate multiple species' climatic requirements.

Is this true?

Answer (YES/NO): NO